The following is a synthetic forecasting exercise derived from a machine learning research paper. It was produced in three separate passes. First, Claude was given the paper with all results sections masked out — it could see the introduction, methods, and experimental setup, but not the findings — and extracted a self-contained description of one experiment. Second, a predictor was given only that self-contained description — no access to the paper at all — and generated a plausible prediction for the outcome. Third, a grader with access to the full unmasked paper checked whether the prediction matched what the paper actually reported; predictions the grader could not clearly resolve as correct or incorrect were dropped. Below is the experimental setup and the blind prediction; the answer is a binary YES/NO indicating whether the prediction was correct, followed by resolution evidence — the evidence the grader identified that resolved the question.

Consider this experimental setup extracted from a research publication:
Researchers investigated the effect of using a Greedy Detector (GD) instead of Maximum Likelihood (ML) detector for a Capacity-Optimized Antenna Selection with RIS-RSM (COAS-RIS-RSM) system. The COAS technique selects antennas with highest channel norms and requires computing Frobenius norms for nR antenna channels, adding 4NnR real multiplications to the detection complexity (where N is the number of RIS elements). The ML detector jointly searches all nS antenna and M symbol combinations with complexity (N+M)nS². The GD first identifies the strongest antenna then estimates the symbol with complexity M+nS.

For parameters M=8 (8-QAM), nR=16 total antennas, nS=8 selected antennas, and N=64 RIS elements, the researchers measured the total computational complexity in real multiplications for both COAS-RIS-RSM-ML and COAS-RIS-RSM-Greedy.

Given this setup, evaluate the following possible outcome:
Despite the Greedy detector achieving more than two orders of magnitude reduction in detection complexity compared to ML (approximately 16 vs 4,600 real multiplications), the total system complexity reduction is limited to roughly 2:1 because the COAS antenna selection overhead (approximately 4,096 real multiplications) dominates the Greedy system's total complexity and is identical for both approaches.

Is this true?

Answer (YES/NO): YES